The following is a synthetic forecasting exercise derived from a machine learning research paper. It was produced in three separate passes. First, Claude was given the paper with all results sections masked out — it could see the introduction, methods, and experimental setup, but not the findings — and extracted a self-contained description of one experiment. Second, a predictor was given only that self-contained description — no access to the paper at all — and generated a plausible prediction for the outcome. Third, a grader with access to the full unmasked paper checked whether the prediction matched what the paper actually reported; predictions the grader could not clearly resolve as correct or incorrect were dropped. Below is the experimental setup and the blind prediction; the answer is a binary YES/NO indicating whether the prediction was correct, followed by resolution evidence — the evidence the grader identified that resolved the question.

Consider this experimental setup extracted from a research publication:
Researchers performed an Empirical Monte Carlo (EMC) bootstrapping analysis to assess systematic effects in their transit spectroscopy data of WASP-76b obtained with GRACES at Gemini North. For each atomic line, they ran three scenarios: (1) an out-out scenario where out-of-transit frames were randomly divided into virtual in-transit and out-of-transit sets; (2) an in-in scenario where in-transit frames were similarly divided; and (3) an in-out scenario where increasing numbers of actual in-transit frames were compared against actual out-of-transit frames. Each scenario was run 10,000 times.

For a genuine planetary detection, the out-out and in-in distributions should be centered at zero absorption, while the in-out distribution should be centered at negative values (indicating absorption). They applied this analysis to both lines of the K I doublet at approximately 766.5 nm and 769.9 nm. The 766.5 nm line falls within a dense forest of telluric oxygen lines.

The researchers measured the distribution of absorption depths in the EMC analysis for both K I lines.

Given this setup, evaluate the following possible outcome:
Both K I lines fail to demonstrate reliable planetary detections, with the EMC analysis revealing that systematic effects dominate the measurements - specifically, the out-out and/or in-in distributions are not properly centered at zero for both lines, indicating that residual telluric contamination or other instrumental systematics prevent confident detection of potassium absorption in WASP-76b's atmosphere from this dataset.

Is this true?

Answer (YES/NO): NO